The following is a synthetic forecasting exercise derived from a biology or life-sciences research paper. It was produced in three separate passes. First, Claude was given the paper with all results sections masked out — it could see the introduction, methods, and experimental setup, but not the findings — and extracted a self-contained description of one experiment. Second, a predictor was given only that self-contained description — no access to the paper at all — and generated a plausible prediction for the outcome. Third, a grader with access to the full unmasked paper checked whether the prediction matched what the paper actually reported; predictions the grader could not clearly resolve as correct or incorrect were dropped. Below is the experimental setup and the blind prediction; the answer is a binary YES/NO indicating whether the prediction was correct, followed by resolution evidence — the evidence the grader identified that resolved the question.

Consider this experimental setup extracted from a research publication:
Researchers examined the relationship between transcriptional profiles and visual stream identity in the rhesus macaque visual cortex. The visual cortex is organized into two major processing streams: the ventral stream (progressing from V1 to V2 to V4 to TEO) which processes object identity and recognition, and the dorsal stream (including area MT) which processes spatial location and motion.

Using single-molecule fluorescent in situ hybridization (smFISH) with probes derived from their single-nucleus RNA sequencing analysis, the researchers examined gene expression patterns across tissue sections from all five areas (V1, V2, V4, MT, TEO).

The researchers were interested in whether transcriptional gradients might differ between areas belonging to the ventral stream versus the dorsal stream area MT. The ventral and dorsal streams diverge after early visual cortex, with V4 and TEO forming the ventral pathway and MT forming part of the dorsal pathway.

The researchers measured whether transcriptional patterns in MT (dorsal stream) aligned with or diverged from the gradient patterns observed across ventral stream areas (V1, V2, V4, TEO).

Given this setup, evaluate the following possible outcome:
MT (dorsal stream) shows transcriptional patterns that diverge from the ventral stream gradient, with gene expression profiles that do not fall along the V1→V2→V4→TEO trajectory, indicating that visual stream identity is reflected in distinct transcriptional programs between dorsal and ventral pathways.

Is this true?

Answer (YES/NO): YES